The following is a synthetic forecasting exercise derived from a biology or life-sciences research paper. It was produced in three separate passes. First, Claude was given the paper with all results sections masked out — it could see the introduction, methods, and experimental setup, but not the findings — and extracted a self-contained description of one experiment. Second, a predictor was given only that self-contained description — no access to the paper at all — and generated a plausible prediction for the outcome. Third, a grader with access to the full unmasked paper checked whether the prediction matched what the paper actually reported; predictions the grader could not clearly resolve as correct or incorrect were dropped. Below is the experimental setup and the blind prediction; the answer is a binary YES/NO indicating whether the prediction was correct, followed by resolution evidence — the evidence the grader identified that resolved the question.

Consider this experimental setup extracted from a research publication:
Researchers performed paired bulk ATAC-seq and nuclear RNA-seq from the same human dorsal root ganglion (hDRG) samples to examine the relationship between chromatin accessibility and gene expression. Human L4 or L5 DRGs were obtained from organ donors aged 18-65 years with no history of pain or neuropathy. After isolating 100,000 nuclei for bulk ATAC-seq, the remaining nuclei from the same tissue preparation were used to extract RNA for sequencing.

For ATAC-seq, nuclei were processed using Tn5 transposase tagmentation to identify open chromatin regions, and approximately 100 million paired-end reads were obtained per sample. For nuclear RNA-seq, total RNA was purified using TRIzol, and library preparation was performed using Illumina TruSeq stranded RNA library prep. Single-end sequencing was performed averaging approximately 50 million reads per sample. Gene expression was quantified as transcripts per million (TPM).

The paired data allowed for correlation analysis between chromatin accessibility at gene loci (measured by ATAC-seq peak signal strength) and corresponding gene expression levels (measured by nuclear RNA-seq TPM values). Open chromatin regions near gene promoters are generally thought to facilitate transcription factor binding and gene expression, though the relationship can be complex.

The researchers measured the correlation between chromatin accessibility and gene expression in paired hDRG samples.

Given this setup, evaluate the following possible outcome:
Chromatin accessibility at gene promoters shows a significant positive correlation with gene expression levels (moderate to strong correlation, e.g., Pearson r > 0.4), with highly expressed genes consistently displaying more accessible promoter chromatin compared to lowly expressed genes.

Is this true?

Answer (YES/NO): NO